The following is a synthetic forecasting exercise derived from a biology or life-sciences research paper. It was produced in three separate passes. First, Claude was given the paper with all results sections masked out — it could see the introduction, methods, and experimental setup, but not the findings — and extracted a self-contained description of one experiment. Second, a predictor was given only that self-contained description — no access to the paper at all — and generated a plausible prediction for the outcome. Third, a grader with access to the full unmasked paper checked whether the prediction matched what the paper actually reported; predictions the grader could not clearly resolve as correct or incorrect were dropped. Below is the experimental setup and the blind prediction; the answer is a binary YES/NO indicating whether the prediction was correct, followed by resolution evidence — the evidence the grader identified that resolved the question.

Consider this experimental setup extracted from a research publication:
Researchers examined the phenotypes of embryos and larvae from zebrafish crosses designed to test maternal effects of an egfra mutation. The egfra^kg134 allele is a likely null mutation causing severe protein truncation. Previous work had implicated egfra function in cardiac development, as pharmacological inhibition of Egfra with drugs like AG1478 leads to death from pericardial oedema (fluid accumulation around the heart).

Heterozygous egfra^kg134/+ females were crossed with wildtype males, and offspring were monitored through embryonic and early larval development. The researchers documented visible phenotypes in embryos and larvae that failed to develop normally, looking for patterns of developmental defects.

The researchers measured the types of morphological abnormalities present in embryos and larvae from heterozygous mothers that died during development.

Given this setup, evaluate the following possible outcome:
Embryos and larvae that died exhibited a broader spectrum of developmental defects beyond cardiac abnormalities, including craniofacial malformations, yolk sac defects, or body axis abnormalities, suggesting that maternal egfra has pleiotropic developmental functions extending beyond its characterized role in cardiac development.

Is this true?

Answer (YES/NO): YES